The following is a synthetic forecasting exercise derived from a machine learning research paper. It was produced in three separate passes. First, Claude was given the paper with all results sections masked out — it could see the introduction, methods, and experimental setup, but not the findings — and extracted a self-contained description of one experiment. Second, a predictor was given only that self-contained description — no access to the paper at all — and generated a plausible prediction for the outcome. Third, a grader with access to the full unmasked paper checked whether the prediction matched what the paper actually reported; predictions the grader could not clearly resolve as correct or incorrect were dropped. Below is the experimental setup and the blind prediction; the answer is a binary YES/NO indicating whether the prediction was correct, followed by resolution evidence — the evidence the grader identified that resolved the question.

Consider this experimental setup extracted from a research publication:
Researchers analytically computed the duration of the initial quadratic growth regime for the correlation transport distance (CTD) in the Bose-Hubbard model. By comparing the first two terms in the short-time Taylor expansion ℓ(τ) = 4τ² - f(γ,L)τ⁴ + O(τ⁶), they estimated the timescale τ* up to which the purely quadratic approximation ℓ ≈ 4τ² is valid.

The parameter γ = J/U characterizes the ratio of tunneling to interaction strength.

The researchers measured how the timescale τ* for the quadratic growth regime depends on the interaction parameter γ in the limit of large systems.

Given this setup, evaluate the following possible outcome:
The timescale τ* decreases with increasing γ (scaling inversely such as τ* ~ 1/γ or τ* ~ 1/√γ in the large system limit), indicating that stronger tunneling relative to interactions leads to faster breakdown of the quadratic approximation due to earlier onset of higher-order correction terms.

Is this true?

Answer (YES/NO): NO